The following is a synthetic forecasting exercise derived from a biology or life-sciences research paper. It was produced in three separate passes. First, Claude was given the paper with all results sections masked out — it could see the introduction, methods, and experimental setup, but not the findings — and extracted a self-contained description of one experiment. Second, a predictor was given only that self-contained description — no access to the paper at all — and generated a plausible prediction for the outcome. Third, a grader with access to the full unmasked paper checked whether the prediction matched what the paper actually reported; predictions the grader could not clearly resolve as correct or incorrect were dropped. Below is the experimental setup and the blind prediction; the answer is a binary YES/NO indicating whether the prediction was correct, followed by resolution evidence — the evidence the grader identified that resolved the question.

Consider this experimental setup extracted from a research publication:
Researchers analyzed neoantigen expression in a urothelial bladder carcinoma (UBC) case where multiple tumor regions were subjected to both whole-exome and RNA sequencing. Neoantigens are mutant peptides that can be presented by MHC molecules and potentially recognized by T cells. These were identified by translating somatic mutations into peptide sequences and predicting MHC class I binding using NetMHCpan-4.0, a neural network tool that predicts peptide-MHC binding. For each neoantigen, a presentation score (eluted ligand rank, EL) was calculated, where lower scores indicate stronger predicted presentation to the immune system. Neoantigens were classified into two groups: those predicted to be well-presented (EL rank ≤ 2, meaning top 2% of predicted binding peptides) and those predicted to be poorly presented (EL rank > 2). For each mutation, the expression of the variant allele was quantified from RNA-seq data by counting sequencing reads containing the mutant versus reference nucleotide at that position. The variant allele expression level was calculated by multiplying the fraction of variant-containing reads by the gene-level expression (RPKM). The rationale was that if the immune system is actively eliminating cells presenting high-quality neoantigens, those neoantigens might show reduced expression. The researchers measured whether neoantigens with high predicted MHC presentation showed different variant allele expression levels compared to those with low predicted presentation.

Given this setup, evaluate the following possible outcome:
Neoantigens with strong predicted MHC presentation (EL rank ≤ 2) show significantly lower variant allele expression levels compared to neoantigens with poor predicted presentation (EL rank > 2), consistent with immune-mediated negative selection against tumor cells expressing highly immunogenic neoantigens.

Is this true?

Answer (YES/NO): YES